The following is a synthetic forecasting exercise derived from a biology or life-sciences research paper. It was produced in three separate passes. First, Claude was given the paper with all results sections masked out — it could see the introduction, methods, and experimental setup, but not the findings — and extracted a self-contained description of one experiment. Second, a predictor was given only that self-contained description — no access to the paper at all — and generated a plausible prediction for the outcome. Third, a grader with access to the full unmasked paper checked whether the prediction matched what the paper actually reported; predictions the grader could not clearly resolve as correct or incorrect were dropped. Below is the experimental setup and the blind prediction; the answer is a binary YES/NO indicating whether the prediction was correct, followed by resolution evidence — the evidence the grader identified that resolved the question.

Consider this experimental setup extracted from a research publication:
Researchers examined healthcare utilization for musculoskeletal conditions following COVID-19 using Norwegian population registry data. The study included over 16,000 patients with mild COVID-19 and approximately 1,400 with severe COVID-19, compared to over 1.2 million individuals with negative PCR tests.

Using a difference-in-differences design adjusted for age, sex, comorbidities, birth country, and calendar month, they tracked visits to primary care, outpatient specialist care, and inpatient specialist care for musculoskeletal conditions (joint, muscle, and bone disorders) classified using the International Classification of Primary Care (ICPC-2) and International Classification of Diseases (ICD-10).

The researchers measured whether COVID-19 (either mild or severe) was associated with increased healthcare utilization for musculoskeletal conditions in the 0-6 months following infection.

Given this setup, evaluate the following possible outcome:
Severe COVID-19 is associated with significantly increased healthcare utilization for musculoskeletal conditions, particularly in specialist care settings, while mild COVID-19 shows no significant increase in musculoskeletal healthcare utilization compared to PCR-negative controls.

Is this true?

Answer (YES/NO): NO